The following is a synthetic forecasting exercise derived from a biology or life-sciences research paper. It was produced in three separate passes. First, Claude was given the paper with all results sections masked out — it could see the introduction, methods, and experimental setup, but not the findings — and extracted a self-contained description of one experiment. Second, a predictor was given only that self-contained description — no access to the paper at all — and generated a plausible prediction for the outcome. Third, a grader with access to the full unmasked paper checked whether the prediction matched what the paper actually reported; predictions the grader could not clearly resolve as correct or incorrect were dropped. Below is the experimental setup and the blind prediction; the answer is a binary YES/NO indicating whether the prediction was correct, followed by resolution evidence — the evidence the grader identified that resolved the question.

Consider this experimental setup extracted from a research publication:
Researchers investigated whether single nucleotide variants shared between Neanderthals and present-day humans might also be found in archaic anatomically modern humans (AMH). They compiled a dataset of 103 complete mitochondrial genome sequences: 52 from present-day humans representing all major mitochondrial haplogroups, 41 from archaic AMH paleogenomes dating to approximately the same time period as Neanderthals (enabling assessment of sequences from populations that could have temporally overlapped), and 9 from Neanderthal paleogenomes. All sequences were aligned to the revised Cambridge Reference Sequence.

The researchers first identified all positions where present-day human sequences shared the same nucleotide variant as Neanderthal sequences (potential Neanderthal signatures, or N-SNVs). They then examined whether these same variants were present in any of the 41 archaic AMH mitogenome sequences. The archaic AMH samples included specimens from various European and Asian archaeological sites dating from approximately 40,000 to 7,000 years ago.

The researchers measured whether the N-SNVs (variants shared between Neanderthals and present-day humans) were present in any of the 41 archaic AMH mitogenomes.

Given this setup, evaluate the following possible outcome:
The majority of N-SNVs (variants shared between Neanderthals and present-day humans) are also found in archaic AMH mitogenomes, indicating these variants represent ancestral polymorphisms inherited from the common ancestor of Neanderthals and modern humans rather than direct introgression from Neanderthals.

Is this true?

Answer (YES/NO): NO